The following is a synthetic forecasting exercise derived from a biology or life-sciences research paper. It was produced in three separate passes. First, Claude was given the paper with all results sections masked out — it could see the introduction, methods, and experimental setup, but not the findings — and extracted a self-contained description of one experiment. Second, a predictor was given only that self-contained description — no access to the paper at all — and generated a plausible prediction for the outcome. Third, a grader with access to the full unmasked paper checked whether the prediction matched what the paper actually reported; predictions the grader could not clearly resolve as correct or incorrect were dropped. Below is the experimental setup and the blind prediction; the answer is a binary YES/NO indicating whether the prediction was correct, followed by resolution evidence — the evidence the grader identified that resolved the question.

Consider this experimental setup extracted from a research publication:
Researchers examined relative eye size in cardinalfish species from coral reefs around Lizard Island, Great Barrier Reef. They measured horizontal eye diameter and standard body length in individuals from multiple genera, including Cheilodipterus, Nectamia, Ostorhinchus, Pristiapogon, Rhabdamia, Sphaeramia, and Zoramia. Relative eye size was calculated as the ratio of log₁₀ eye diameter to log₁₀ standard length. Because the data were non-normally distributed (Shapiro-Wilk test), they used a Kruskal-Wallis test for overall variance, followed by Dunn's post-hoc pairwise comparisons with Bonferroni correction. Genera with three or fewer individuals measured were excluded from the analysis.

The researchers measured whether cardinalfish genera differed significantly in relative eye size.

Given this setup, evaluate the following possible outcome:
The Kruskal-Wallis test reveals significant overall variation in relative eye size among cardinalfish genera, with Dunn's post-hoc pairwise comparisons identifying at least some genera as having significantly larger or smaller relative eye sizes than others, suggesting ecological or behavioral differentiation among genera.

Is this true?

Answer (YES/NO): YES